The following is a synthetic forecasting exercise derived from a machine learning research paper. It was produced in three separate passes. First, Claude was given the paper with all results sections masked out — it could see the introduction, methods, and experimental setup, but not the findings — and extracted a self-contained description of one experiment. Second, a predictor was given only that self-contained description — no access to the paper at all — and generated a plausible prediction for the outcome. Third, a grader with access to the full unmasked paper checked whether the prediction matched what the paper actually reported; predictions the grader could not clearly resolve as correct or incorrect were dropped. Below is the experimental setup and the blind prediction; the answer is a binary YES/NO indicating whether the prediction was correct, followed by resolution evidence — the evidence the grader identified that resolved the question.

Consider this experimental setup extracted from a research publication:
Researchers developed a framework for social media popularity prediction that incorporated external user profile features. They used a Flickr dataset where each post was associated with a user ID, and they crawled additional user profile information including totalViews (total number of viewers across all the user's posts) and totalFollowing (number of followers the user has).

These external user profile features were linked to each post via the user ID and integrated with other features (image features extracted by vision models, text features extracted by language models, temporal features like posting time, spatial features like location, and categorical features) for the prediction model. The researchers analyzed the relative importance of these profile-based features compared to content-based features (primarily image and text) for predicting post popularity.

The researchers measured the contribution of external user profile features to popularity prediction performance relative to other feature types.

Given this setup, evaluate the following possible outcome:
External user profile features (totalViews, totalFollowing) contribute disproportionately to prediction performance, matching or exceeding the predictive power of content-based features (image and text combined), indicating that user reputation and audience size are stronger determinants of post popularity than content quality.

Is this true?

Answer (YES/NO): YES